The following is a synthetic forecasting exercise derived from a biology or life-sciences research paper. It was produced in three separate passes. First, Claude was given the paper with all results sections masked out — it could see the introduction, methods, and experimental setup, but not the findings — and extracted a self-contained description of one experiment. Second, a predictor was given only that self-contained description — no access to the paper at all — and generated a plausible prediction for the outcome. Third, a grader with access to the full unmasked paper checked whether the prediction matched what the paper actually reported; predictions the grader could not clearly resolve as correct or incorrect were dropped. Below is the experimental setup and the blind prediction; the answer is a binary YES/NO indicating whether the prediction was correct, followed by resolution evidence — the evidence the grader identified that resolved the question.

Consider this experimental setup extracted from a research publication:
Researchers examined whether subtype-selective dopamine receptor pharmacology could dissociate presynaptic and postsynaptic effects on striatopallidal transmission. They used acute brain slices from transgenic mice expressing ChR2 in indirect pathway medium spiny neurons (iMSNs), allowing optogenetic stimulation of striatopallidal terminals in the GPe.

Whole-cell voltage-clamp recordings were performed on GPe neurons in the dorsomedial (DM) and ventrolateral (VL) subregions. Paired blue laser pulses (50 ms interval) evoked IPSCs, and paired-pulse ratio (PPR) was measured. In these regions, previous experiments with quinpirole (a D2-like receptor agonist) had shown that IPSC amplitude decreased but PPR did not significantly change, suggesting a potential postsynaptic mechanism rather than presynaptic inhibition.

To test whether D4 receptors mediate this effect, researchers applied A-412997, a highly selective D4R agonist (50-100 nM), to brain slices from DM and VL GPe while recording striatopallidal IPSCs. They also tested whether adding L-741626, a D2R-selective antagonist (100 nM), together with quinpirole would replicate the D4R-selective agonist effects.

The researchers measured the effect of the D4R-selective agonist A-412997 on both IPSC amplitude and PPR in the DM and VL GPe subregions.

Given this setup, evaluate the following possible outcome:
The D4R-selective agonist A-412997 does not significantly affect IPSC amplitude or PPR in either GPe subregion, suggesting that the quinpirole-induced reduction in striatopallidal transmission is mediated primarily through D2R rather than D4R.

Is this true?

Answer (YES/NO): NO